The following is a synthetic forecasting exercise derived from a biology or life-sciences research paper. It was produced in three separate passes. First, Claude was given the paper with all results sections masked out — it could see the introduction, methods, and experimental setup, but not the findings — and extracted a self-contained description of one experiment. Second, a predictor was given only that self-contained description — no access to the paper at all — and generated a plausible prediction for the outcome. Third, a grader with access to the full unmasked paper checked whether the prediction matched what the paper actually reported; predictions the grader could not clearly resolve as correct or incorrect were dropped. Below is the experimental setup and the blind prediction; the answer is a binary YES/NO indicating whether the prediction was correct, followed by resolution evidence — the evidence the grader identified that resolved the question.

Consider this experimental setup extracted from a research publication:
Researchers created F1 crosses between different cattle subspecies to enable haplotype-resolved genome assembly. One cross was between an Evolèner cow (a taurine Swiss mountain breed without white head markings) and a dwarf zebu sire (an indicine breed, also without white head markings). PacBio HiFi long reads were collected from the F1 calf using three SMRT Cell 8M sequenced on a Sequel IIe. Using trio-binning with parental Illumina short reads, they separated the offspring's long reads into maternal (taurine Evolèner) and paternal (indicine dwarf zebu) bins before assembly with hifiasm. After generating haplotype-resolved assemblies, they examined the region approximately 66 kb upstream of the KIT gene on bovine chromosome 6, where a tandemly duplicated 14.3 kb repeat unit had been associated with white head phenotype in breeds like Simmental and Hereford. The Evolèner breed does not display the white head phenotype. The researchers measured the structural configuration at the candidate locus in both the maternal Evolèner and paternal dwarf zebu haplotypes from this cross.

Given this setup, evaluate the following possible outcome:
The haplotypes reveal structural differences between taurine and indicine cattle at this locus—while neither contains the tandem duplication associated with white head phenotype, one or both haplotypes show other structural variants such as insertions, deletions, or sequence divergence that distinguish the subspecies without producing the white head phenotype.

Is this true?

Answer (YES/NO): NO